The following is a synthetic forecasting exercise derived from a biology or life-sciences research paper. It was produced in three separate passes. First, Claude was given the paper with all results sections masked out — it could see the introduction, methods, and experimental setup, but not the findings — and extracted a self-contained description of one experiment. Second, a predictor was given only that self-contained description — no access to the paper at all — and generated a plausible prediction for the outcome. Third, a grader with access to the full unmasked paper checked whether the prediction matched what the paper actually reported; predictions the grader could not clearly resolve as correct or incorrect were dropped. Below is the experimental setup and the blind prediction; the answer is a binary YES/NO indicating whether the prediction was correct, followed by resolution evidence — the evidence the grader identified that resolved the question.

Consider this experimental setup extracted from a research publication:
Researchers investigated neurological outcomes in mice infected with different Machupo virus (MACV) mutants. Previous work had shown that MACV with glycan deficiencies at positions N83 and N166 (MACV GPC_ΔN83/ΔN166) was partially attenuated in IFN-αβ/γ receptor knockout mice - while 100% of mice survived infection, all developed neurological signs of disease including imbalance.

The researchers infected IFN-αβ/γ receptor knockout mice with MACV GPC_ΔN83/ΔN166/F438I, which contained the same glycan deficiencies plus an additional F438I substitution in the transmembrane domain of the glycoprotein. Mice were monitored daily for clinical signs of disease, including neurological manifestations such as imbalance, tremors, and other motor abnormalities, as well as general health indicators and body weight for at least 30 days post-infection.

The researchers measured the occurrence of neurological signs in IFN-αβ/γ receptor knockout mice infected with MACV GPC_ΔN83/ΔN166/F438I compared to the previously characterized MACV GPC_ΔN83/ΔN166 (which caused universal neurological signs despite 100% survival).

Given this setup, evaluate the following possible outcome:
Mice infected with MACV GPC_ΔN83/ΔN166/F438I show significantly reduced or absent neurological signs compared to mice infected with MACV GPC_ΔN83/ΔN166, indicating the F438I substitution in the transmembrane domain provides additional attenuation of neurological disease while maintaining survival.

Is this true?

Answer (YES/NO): YES